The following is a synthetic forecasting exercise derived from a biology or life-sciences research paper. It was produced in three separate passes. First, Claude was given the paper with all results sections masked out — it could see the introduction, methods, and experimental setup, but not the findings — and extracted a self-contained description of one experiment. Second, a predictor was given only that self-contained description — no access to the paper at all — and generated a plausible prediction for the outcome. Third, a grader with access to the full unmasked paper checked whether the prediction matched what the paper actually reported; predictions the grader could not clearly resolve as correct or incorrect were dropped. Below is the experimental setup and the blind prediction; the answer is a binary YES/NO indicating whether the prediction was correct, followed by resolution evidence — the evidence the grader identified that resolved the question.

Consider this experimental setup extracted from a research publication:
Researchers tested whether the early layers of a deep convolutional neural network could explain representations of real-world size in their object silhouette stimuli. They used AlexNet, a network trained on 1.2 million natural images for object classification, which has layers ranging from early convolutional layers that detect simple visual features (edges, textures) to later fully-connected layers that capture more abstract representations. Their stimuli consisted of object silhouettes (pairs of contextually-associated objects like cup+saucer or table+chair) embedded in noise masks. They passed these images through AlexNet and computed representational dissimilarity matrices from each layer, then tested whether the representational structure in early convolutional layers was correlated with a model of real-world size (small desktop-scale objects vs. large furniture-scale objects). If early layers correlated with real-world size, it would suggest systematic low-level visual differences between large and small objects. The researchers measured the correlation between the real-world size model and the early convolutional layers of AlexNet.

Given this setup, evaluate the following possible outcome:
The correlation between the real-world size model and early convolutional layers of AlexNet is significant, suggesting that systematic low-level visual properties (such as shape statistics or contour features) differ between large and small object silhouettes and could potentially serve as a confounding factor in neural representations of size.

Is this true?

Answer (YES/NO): NO